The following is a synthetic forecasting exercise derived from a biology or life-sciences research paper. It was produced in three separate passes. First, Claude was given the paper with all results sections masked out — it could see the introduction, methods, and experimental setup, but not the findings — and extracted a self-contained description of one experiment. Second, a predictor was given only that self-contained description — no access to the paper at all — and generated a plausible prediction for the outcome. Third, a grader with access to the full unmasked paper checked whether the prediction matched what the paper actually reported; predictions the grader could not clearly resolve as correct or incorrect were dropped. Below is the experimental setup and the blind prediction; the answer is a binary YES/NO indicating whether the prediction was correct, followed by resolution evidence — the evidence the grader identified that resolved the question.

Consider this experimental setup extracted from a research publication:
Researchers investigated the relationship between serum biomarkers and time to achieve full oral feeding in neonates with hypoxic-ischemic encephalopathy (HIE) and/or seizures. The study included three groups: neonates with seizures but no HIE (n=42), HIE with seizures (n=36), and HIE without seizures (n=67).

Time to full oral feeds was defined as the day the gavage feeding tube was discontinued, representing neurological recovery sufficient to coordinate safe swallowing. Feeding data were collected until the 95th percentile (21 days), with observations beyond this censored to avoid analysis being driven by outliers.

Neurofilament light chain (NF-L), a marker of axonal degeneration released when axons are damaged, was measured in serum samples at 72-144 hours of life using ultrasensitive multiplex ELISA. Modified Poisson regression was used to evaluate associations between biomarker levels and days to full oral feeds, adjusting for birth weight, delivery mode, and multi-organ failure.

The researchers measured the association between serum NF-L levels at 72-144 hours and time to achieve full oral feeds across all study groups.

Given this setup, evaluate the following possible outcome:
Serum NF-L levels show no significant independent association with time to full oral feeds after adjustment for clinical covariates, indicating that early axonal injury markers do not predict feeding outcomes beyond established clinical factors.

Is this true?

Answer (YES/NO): NO